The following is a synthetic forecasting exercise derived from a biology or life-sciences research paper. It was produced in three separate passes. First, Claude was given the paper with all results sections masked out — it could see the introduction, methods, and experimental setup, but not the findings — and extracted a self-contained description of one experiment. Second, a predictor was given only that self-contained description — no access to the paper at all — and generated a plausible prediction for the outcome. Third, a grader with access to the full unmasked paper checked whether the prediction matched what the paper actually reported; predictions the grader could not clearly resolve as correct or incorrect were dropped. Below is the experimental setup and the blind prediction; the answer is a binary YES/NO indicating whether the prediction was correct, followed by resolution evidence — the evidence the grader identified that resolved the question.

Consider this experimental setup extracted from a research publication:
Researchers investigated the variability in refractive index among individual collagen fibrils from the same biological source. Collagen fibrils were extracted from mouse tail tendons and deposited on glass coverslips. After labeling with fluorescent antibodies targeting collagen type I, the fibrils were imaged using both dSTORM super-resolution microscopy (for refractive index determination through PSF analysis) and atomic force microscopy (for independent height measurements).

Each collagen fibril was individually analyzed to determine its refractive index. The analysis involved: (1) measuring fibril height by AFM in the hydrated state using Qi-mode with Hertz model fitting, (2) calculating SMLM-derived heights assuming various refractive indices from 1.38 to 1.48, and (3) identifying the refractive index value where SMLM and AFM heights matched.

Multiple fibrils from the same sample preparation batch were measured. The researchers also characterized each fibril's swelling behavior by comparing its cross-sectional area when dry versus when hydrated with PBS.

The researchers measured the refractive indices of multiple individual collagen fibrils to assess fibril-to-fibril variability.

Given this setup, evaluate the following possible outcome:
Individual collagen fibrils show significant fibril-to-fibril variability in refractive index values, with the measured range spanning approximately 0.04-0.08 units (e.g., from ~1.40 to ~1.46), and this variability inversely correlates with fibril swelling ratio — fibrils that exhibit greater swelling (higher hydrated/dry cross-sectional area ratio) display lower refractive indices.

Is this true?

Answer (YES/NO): NO